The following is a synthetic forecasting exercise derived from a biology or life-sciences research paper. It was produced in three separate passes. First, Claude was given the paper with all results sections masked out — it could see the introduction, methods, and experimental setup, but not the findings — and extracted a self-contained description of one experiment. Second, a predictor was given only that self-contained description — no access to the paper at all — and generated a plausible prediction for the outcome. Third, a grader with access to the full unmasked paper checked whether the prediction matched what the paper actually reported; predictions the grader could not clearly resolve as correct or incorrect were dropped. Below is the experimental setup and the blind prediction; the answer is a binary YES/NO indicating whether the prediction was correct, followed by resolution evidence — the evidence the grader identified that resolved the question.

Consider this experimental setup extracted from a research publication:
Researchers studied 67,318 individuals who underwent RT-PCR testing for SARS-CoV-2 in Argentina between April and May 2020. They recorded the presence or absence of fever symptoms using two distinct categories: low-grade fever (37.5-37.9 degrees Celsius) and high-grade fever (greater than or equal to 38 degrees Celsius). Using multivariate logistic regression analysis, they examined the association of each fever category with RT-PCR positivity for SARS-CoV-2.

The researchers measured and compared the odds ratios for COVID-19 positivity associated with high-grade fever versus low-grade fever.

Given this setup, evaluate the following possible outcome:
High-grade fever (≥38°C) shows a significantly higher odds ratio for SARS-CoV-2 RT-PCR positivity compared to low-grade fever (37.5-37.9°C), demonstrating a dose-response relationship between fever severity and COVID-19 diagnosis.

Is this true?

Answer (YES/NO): NO